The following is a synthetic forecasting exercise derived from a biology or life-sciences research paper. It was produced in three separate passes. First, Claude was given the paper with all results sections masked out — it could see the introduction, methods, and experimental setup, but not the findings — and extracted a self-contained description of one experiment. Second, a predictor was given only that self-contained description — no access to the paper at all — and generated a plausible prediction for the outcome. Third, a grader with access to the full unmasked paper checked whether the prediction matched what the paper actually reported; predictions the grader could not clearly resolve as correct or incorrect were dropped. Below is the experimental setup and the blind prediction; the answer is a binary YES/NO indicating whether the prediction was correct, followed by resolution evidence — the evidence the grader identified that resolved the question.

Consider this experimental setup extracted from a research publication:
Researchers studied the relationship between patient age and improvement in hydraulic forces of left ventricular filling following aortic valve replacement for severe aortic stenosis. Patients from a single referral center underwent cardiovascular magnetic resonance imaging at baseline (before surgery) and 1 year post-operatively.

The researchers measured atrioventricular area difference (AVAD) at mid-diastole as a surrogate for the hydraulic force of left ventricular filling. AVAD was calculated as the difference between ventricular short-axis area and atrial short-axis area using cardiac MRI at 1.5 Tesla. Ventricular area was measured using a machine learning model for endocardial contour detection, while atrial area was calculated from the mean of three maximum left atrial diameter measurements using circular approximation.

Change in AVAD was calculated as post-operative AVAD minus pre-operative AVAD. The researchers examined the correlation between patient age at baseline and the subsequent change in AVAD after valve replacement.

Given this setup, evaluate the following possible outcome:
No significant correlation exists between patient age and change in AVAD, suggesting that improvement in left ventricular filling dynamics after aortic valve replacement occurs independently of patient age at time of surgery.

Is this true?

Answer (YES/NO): NO